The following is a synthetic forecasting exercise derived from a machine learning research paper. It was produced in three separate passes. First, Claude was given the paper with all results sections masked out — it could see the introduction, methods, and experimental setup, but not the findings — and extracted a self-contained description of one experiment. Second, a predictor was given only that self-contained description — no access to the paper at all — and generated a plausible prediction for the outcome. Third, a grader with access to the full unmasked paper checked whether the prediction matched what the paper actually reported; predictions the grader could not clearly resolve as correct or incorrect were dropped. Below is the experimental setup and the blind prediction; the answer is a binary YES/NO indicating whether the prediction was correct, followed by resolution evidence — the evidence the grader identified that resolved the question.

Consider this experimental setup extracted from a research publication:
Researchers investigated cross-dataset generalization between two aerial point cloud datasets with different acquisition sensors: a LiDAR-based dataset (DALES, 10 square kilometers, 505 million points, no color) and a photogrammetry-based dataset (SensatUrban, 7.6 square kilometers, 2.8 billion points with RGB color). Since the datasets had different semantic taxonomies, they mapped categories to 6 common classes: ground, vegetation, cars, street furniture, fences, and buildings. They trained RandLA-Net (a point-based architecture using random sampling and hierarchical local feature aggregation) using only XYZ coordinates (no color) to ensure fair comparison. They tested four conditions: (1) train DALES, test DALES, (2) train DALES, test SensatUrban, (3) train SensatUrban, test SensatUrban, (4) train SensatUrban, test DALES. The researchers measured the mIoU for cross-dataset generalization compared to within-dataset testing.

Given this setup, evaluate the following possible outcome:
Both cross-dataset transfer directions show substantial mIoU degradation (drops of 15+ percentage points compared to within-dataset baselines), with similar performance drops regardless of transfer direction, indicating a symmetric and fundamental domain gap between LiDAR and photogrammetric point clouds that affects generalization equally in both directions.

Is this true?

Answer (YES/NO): NO